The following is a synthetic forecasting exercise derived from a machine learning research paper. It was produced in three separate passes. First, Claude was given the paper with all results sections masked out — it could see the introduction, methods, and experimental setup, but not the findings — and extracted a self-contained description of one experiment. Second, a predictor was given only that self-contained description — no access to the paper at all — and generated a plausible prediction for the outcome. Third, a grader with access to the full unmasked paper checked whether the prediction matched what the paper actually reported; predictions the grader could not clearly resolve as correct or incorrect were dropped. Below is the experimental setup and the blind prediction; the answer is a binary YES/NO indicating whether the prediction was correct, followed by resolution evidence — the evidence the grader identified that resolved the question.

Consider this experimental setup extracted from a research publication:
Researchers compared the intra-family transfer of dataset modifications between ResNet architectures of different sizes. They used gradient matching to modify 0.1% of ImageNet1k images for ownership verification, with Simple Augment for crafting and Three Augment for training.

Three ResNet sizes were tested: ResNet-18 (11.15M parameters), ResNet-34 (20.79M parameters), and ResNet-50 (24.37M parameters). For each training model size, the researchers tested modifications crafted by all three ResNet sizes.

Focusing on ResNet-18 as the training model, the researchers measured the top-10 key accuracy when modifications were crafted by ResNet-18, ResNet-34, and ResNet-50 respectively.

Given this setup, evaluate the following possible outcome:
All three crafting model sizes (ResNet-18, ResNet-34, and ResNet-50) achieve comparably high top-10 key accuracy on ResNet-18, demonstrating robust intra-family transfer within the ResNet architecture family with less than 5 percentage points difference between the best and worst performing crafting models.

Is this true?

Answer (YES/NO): NO